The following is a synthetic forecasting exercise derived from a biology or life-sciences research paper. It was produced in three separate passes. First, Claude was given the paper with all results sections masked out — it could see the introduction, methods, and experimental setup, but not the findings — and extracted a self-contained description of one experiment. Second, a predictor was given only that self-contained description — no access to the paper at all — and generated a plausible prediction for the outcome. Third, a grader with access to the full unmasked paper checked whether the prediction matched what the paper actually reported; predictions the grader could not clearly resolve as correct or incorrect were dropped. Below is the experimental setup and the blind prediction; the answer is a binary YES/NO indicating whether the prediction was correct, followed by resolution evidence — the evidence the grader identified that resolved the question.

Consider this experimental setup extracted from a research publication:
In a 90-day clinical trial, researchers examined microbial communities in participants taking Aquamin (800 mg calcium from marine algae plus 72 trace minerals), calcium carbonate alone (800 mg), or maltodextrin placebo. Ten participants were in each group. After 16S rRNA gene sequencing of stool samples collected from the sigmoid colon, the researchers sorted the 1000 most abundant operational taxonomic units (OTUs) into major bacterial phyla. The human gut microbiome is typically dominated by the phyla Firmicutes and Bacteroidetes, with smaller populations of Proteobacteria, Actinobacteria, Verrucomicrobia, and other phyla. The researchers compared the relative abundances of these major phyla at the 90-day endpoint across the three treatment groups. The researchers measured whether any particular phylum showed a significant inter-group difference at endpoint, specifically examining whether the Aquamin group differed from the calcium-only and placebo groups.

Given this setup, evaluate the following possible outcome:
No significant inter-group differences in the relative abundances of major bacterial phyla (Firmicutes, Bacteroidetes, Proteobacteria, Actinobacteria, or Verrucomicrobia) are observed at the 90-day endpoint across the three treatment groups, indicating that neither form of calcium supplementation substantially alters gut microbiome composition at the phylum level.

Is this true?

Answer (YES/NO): NO